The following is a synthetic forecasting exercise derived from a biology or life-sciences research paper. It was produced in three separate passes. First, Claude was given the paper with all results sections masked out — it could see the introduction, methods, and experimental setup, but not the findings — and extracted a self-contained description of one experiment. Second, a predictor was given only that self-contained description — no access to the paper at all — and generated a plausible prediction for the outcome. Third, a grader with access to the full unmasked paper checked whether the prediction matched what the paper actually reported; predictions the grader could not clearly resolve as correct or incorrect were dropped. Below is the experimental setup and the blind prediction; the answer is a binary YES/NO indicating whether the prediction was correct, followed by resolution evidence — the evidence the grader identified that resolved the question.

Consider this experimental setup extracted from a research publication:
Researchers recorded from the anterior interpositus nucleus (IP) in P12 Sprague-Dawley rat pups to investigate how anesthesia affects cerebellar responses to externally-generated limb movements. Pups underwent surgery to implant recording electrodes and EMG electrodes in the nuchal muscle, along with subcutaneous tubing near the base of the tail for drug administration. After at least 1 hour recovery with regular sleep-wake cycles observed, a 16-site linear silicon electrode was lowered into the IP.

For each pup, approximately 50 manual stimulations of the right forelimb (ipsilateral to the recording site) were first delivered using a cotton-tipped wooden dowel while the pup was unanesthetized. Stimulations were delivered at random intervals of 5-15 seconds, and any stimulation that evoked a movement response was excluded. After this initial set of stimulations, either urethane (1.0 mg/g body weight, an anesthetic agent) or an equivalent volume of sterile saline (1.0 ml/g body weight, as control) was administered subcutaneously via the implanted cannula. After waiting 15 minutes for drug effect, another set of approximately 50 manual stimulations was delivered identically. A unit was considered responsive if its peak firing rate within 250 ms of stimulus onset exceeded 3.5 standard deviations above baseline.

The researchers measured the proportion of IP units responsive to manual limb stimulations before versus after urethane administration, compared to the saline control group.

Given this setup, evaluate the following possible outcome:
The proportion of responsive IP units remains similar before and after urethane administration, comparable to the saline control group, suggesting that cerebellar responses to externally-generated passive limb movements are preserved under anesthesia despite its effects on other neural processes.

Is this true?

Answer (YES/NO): NO